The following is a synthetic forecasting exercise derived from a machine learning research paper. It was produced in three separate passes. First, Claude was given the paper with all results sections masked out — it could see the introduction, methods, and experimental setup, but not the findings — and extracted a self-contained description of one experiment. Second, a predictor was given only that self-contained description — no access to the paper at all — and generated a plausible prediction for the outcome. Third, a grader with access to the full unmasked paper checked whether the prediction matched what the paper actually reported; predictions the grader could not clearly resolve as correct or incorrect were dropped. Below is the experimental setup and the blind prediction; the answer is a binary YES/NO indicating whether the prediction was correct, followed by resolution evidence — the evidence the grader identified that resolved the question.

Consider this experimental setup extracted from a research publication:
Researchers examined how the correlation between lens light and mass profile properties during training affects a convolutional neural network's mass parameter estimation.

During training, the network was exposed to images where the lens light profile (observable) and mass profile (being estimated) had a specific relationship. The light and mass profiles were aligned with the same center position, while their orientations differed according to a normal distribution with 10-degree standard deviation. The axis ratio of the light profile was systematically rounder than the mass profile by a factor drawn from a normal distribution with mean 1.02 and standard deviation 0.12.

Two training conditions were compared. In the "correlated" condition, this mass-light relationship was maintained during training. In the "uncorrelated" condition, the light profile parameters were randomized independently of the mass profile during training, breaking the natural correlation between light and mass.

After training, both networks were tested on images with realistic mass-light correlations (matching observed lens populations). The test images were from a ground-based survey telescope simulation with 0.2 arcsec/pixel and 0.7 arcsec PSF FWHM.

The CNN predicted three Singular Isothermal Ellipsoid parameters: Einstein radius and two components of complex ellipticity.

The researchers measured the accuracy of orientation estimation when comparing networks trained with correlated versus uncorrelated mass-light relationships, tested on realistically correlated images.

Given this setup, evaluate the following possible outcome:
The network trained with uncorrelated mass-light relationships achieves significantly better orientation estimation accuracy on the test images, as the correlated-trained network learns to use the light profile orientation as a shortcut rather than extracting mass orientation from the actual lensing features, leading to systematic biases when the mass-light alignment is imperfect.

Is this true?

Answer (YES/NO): NO